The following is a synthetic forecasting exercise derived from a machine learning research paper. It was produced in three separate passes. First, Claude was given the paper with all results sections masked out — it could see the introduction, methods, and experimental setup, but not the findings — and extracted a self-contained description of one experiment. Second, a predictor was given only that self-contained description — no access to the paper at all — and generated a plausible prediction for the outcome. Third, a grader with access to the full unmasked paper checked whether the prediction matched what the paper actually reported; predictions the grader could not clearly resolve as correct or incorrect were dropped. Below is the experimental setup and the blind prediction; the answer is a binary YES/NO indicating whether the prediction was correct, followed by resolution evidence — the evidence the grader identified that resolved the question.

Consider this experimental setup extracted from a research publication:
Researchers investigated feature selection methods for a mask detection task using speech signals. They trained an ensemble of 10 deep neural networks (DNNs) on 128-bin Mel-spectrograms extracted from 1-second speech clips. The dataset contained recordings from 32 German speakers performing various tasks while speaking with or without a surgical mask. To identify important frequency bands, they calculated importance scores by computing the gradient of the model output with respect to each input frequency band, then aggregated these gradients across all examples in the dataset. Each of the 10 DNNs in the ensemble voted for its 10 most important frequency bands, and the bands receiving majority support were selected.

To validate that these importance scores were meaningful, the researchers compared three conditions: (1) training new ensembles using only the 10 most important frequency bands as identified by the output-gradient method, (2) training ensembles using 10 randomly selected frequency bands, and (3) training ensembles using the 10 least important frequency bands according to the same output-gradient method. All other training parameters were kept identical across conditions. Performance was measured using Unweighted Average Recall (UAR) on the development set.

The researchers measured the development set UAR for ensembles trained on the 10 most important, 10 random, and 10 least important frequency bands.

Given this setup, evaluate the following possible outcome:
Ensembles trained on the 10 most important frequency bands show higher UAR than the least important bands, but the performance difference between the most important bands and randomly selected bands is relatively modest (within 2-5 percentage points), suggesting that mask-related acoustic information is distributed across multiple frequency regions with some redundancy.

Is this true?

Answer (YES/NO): NO